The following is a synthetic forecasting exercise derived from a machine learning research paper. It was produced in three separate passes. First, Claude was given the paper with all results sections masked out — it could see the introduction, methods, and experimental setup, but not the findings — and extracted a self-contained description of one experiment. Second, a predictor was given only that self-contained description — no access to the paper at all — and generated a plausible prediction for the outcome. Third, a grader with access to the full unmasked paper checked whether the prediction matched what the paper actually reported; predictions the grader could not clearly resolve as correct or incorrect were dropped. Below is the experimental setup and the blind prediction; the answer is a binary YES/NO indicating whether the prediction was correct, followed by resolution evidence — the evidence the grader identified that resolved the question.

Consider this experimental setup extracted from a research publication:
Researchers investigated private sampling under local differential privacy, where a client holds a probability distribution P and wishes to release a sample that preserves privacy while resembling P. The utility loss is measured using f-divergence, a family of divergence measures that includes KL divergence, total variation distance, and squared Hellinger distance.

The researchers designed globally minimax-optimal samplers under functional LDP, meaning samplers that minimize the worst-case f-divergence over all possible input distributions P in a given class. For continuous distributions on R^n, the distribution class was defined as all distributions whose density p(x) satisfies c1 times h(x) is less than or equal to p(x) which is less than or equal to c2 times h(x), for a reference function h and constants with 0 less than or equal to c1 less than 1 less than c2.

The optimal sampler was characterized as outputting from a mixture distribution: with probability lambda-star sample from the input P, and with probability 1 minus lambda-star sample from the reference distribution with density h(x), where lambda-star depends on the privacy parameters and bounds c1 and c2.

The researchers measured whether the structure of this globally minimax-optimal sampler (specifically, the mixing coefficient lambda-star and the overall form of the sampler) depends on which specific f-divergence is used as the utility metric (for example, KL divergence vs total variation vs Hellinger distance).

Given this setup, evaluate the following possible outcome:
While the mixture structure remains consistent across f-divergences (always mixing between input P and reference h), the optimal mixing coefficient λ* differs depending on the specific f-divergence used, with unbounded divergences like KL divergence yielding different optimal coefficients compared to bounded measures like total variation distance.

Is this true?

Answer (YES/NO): NO